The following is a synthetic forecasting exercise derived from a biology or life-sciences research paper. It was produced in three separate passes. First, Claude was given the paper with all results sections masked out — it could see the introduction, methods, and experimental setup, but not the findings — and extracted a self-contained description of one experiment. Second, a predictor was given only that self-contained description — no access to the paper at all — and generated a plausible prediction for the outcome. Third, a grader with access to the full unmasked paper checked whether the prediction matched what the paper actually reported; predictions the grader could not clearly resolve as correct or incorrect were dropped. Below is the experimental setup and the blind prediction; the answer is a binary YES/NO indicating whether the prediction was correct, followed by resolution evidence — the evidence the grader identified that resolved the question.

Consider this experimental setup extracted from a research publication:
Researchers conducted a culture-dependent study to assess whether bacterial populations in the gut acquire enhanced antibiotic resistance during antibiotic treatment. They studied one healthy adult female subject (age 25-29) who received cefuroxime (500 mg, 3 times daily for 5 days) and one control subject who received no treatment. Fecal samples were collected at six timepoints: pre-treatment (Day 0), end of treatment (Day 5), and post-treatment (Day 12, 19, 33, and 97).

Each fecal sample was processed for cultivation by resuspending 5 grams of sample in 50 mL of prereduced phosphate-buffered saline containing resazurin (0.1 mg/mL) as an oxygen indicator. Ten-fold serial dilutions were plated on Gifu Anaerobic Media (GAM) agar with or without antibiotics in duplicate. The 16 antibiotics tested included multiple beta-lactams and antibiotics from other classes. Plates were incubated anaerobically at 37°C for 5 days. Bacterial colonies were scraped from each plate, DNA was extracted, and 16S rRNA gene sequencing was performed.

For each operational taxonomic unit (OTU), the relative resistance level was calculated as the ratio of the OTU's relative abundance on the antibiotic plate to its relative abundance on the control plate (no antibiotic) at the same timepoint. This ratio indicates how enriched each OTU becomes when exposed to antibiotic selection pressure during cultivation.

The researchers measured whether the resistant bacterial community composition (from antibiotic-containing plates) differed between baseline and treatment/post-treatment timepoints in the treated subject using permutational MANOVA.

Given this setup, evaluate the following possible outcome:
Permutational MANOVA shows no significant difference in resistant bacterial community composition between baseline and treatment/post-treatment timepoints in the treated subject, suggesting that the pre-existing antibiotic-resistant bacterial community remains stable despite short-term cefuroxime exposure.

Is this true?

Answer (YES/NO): NO